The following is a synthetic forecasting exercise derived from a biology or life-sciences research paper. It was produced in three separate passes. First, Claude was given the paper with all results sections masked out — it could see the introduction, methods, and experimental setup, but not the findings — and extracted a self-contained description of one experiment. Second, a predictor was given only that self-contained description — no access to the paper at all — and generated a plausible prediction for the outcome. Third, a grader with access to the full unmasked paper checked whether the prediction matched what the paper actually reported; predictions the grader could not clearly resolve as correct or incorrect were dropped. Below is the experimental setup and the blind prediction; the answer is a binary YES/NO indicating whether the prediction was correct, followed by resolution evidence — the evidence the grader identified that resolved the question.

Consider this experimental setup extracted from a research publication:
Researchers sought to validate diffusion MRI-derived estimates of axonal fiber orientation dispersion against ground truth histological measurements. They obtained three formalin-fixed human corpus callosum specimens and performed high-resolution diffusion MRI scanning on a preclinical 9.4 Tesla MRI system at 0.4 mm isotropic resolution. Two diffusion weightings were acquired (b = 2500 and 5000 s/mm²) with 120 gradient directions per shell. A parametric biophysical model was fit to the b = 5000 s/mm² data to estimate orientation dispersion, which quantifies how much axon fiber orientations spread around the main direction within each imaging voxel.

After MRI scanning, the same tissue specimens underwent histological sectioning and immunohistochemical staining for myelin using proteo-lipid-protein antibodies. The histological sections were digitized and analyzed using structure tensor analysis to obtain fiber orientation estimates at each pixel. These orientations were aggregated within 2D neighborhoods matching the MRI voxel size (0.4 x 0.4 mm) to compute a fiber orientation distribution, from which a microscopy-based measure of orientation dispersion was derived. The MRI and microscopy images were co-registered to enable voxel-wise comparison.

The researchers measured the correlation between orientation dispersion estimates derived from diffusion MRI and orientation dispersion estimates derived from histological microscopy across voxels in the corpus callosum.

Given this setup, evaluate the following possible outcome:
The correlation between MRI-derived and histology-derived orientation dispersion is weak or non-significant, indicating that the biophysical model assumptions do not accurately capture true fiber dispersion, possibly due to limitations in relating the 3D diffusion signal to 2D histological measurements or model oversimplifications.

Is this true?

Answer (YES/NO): NO